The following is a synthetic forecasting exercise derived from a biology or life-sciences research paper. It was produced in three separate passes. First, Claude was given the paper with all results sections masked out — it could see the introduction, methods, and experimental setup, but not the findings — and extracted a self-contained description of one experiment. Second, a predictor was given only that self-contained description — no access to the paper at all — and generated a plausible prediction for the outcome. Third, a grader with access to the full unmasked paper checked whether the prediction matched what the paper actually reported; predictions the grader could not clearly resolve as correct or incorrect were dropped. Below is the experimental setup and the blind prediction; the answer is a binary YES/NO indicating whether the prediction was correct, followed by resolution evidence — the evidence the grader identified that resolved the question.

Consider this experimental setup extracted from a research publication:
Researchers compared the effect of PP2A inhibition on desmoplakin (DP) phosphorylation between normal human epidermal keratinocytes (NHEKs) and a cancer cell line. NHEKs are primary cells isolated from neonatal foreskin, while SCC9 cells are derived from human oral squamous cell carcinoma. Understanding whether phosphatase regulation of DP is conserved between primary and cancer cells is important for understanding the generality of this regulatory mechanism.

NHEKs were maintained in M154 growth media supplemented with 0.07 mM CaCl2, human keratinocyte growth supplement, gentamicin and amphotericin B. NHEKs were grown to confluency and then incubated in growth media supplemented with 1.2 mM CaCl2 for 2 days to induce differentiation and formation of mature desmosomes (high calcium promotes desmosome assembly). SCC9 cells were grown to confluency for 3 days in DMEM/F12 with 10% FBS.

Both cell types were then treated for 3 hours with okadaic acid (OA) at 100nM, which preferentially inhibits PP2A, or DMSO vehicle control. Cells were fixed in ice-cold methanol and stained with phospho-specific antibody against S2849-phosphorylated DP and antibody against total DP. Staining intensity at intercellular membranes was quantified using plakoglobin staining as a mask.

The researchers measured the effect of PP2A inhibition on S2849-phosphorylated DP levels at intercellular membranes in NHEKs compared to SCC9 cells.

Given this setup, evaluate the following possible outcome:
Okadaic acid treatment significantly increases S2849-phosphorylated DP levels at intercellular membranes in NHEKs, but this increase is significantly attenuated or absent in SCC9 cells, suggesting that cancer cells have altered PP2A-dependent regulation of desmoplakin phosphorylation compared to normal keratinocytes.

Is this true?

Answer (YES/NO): NO